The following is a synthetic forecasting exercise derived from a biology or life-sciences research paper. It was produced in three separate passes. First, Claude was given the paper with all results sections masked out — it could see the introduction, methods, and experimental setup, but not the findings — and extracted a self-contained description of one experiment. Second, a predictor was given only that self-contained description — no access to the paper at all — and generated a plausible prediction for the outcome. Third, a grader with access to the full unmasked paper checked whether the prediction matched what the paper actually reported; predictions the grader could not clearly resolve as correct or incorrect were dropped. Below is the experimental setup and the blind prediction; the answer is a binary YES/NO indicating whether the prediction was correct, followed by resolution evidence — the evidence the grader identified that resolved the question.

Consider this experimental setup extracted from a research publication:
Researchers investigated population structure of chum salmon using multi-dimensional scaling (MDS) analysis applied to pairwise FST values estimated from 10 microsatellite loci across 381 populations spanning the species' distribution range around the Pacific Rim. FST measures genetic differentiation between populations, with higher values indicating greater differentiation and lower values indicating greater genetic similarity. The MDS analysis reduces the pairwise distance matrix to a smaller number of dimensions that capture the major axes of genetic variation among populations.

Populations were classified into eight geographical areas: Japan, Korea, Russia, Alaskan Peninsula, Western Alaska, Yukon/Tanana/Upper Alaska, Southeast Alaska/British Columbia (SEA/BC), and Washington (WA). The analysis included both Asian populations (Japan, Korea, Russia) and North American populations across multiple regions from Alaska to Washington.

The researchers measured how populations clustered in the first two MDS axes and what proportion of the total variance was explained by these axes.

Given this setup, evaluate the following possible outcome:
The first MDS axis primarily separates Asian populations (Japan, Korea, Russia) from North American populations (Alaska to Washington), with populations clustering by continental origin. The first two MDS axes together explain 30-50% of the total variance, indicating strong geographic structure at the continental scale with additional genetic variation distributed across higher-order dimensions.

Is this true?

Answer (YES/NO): NO